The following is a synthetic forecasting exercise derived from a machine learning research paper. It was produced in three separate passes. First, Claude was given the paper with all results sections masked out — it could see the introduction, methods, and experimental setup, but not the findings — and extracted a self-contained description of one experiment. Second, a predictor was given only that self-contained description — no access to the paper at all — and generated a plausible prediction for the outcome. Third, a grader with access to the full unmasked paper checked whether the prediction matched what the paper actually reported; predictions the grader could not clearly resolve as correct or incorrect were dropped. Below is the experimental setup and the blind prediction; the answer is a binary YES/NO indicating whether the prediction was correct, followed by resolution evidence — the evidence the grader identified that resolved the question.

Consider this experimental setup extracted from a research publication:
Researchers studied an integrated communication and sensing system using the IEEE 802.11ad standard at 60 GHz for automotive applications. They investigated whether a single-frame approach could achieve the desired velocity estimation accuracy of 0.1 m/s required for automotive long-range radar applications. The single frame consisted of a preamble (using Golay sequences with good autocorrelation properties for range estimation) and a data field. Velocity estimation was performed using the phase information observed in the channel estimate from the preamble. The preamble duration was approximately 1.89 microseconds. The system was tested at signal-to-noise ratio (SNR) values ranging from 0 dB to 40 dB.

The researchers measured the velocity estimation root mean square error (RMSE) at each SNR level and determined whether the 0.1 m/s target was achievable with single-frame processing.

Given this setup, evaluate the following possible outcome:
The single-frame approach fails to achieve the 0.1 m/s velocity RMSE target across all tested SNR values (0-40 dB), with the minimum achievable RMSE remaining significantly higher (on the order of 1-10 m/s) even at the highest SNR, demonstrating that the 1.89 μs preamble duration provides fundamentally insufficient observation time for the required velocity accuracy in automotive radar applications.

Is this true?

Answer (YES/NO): NO